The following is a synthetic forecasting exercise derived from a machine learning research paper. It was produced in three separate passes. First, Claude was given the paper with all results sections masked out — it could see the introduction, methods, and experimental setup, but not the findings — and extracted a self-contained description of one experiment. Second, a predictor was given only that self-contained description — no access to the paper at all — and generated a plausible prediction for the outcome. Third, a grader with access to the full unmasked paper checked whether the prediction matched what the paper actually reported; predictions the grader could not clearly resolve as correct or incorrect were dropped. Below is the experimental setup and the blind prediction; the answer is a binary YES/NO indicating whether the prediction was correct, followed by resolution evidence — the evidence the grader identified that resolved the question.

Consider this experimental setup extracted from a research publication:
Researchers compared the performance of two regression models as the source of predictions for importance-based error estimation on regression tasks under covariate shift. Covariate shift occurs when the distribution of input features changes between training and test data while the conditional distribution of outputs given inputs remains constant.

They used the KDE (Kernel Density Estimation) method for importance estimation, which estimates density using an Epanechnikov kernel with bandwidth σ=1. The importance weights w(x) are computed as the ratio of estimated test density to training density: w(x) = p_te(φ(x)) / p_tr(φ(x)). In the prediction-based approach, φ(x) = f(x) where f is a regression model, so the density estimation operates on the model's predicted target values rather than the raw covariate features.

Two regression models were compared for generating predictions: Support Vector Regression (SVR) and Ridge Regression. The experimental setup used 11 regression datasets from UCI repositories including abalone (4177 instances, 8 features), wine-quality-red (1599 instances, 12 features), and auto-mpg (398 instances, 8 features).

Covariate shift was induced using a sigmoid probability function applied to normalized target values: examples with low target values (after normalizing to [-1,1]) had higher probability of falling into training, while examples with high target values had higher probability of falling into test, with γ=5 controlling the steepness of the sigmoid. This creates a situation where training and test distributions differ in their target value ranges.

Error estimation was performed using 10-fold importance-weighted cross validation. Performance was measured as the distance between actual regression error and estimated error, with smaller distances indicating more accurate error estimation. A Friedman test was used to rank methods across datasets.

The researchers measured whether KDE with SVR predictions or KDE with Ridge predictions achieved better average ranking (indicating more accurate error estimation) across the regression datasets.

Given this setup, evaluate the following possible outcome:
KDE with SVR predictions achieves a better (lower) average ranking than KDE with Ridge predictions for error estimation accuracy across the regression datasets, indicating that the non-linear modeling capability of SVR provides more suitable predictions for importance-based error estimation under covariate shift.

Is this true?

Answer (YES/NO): NO